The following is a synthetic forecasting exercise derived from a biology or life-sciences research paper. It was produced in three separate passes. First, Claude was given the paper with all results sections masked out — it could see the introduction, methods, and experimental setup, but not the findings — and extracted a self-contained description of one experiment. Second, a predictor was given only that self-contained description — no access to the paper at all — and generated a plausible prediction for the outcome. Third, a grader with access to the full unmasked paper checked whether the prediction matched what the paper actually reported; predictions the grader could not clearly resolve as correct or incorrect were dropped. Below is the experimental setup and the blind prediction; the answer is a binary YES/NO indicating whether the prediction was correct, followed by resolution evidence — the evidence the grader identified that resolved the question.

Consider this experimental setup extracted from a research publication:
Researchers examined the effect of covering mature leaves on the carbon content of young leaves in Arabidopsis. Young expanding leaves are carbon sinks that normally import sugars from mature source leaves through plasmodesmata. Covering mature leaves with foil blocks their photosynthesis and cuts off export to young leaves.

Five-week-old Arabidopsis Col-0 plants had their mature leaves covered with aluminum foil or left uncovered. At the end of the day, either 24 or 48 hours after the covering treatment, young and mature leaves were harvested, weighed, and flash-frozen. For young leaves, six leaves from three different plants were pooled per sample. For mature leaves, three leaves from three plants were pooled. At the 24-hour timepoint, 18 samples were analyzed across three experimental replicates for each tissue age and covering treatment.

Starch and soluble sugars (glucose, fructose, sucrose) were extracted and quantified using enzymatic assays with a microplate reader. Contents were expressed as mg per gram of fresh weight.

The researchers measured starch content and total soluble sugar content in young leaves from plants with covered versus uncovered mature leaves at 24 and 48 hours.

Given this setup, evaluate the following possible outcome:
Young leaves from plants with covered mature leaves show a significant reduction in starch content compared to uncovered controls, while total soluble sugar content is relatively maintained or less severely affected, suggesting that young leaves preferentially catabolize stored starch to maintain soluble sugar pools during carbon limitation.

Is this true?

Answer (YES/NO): NO